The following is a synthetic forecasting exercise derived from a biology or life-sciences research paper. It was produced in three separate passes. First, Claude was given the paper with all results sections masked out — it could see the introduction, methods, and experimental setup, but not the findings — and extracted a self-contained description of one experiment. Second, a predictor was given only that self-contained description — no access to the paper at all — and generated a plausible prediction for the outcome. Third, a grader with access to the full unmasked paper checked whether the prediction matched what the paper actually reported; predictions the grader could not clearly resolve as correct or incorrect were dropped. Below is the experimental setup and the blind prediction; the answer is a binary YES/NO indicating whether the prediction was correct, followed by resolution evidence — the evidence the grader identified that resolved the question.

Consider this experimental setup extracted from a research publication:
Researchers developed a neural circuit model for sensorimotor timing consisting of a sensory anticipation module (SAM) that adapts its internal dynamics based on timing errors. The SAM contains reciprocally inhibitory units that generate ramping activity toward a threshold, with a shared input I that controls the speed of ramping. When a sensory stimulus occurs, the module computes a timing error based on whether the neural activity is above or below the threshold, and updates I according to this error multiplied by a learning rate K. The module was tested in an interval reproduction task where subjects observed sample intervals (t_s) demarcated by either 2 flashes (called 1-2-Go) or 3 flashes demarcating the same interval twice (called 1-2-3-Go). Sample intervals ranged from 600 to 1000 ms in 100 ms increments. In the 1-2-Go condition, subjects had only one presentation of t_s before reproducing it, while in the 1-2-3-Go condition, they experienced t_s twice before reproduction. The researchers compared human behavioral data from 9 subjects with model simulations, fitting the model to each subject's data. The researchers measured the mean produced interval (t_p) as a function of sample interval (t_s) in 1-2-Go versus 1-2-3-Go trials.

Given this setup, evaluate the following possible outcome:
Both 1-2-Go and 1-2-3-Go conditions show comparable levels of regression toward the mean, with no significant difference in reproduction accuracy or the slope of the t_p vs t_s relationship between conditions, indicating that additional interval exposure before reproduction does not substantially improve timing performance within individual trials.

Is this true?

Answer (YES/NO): NO